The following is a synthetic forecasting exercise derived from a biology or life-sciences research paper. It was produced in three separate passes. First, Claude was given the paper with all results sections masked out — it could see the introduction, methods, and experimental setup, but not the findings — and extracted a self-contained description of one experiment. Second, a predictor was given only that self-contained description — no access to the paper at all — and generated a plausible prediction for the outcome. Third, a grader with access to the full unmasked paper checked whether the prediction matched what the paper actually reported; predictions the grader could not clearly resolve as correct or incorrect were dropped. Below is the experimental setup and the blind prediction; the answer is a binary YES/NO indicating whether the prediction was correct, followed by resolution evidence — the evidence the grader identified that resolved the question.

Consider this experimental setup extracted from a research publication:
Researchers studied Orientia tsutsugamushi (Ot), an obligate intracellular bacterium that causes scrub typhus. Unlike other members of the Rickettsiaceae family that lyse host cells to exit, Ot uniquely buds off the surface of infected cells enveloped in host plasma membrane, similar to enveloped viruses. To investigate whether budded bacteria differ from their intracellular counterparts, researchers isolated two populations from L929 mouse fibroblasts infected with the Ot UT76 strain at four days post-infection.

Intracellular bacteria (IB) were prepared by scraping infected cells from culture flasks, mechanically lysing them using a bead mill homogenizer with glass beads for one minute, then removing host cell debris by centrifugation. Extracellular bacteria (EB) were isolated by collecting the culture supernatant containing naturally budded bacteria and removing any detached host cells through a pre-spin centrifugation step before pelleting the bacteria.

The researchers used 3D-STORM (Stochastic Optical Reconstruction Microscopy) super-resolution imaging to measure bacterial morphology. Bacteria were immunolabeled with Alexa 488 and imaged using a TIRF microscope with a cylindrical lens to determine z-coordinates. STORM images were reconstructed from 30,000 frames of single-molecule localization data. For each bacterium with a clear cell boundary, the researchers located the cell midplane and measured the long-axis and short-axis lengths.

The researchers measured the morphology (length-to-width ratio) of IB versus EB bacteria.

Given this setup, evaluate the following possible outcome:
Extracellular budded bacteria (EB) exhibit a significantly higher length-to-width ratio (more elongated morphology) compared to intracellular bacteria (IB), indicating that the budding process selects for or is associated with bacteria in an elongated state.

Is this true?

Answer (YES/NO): NO